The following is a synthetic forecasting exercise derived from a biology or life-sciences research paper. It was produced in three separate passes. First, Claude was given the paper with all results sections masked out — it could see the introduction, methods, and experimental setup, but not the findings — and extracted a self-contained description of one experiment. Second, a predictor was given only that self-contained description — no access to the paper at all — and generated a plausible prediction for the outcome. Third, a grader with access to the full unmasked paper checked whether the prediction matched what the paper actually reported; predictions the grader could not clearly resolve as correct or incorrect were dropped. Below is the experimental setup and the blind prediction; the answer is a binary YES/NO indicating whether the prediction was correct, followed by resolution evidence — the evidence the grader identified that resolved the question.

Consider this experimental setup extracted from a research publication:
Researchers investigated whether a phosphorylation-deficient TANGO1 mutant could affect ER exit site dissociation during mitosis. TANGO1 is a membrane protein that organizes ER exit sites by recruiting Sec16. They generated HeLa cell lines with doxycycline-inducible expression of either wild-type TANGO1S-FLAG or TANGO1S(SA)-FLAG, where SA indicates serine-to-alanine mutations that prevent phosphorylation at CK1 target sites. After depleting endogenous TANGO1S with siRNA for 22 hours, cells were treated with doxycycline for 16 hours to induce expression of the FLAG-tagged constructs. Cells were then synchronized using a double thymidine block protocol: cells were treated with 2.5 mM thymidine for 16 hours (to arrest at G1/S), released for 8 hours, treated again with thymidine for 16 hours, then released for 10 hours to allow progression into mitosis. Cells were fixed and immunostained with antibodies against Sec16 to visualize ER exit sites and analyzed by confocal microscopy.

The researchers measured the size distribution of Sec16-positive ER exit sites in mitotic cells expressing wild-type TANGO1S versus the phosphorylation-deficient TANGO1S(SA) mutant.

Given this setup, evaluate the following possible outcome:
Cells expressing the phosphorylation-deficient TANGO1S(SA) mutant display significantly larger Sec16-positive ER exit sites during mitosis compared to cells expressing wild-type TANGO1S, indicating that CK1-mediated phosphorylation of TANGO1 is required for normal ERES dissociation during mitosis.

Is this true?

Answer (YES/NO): YES